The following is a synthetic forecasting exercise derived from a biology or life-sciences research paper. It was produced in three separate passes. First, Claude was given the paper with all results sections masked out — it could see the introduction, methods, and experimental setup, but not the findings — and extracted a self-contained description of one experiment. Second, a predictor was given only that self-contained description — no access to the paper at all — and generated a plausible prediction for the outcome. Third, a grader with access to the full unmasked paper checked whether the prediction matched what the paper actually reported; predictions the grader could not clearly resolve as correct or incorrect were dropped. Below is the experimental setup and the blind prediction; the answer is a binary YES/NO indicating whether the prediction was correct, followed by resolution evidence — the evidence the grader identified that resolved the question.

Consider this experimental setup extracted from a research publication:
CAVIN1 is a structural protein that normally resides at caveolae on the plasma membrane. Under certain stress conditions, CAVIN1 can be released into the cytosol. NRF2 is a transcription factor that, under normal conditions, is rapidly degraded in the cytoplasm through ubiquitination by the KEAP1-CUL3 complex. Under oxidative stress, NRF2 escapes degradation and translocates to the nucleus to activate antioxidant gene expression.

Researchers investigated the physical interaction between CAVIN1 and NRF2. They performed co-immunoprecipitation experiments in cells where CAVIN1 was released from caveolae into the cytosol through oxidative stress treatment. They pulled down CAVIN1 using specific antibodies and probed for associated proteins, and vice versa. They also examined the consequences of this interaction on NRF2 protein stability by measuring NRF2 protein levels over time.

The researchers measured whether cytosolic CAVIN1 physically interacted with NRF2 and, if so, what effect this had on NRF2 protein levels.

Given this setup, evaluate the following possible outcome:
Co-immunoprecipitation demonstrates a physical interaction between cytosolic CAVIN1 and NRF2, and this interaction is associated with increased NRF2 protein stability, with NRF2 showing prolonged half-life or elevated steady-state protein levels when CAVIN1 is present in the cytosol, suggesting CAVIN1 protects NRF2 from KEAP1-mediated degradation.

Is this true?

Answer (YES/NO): NO